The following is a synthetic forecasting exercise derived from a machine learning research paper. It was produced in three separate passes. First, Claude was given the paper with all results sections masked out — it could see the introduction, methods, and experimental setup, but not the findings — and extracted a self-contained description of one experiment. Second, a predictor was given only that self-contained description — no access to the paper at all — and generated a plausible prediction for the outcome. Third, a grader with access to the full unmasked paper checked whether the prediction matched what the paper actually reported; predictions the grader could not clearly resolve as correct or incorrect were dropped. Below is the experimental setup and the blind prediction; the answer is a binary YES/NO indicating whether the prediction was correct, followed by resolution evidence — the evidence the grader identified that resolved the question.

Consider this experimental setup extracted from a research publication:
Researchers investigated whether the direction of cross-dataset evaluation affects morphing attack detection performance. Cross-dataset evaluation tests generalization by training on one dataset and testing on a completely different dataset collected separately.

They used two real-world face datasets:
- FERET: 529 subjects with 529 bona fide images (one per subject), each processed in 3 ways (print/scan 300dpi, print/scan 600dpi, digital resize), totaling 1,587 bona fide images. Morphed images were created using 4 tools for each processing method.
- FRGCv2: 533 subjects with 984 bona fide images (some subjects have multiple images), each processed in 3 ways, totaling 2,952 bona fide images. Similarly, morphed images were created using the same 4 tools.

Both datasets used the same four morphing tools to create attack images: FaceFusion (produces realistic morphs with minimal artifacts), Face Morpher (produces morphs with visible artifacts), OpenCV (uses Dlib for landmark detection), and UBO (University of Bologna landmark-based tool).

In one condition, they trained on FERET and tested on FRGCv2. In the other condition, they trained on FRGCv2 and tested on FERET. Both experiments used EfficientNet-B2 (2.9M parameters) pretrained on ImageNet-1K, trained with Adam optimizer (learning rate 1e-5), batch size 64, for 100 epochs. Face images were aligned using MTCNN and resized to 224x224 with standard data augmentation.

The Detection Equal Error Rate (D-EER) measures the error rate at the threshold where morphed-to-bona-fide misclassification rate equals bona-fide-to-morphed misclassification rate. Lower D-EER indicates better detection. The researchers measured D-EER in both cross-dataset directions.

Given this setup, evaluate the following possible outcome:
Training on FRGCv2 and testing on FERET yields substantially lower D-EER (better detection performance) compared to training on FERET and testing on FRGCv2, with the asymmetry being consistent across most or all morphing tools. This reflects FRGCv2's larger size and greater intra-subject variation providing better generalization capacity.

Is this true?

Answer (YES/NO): NO